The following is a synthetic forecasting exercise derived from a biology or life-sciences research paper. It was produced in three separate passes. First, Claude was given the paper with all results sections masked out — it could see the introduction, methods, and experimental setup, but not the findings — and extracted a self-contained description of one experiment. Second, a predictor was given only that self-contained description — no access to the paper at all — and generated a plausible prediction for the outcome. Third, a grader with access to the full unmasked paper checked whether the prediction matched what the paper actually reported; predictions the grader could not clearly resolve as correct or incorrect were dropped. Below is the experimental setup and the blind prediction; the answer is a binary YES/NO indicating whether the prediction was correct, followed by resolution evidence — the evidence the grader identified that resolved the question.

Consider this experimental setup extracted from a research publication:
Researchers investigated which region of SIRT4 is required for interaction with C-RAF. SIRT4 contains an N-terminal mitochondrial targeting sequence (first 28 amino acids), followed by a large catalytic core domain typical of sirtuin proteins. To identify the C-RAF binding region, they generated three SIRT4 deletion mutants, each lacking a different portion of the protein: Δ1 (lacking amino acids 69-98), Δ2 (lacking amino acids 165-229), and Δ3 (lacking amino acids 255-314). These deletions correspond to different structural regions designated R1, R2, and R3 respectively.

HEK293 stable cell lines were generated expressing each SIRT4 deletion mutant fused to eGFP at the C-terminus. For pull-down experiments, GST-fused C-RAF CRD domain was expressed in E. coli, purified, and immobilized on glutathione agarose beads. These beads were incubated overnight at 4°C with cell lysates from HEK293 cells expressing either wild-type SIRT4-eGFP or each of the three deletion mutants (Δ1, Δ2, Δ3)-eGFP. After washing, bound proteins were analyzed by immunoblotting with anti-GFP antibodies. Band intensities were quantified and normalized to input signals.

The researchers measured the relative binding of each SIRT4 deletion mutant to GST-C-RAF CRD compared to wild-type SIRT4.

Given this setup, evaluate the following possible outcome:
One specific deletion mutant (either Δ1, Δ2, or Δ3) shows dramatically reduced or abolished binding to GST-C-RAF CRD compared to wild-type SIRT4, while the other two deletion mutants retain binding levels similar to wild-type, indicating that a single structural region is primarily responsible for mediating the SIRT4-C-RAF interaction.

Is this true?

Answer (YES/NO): YES